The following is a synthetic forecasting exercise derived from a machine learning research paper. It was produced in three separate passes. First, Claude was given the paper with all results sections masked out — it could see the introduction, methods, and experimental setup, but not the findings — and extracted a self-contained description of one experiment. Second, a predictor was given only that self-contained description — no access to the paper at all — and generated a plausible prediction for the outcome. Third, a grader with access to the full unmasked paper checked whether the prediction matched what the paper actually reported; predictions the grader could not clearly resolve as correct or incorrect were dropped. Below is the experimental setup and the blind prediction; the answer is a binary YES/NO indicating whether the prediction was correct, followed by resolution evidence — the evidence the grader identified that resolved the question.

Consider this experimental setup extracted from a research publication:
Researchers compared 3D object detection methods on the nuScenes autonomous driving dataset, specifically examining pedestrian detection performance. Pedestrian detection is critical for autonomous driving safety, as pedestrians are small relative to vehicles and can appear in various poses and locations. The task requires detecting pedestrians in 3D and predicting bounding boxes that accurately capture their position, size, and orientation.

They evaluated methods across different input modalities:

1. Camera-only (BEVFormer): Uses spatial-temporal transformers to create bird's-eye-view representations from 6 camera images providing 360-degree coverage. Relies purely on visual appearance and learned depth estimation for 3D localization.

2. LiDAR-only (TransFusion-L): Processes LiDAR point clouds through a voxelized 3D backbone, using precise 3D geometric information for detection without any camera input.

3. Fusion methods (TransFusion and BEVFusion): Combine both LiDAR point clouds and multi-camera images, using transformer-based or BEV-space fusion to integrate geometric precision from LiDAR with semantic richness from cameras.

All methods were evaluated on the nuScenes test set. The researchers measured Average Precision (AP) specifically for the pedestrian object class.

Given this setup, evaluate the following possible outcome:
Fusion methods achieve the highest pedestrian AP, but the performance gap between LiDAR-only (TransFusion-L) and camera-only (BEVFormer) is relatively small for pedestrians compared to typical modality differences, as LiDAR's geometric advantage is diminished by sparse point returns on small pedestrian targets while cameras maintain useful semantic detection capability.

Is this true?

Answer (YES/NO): NO